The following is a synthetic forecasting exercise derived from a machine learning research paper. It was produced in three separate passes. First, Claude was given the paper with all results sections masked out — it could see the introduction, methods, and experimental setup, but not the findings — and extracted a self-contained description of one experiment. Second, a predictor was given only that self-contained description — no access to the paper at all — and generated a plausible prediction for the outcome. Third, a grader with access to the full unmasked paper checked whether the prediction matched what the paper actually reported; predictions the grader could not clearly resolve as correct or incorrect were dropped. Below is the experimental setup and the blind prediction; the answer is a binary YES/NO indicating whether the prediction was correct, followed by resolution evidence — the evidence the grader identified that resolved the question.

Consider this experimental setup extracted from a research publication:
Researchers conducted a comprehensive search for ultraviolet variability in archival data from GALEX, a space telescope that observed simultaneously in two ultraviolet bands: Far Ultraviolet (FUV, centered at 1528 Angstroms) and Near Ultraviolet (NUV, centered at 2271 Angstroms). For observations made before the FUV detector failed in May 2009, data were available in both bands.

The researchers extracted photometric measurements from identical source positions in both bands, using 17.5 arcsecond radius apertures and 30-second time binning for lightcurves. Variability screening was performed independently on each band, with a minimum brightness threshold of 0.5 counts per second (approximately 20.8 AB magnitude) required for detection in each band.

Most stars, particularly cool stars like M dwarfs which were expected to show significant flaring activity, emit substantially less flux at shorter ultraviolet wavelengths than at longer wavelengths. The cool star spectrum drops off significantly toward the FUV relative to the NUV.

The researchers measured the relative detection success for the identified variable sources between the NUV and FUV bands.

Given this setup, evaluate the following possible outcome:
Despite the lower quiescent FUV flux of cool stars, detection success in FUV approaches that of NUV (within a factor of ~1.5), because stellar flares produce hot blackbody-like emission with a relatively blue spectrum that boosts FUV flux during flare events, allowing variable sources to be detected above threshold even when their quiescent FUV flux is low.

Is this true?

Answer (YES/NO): NO